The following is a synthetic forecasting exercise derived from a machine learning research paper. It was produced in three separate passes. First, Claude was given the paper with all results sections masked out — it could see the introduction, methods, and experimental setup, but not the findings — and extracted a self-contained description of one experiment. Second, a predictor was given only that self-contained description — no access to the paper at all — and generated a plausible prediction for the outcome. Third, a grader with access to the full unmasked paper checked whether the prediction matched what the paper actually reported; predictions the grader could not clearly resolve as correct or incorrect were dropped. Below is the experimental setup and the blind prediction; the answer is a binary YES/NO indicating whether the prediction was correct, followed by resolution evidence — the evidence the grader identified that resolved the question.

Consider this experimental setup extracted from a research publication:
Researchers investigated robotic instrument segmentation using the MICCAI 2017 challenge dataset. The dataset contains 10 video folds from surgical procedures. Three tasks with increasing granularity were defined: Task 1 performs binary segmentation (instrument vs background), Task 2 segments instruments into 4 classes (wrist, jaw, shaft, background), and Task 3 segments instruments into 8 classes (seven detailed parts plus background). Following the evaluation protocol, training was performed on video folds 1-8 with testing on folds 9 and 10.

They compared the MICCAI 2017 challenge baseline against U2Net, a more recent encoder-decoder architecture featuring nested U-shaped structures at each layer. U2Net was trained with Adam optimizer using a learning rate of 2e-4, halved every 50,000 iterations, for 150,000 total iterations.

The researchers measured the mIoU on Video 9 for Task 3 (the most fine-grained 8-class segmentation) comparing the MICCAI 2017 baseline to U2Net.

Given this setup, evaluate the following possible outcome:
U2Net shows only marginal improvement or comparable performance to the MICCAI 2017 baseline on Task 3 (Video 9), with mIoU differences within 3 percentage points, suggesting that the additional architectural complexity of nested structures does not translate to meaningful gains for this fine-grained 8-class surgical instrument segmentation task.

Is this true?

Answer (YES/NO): NO